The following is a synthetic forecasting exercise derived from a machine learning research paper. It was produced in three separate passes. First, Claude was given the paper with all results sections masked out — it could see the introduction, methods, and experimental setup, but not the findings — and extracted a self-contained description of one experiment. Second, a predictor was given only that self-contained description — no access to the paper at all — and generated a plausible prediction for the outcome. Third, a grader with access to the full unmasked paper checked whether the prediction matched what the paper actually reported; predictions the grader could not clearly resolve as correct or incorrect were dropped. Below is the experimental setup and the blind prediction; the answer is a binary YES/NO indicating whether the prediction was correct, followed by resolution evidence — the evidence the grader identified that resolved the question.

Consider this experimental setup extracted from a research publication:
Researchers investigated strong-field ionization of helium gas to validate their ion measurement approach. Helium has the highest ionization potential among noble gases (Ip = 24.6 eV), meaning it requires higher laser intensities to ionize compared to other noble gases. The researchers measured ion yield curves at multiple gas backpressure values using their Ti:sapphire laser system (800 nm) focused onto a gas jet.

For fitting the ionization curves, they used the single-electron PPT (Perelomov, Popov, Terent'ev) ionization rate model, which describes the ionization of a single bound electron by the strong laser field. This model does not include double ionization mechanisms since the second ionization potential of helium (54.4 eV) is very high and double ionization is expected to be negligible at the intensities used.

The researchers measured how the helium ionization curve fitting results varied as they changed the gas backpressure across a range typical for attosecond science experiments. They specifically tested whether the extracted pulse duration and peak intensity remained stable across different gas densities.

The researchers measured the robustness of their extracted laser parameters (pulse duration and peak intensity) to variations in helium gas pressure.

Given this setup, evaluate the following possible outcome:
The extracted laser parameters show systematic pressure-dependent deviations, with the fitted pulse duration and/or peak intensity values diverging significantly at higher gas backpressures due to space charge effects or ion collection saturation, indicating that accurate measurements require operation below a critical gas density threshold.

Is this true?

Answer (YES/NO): NO